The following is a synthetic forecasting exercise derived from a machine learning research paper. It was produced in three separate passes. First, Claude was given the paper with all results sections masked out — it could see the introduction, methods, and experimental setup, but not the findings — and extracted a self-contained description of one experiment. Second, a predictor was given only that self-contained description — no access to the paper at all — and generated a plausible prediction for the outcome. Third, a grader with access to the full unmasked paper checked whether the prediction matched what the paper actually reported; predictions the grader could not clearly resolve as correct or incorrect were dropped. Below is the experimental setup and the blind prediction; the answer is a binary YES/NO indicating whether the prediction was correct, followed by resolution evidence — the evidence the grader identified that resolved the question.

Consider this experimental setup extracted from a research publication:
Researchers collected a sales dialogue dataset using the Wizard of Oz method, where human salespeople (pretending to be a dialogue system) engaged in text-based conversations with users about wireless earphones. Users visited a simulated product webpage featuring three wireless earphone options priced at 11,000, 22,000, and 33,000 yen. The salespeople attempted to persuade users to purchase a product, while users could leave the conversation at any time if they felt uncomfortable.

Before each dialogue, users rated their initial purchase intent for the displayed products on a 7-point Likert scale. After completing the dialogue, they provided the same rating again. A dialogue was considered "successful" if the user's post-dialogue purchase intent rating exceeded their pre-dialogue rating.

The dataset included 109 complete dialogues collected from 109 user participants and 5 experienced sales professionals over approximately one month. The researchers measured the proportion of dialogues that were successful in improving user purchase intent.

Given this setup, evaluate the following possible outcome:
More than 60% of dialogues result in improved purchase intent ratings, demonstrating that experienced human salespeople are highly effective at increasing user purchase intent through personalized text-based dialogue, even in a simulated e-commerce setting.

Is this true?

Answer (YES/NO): NO